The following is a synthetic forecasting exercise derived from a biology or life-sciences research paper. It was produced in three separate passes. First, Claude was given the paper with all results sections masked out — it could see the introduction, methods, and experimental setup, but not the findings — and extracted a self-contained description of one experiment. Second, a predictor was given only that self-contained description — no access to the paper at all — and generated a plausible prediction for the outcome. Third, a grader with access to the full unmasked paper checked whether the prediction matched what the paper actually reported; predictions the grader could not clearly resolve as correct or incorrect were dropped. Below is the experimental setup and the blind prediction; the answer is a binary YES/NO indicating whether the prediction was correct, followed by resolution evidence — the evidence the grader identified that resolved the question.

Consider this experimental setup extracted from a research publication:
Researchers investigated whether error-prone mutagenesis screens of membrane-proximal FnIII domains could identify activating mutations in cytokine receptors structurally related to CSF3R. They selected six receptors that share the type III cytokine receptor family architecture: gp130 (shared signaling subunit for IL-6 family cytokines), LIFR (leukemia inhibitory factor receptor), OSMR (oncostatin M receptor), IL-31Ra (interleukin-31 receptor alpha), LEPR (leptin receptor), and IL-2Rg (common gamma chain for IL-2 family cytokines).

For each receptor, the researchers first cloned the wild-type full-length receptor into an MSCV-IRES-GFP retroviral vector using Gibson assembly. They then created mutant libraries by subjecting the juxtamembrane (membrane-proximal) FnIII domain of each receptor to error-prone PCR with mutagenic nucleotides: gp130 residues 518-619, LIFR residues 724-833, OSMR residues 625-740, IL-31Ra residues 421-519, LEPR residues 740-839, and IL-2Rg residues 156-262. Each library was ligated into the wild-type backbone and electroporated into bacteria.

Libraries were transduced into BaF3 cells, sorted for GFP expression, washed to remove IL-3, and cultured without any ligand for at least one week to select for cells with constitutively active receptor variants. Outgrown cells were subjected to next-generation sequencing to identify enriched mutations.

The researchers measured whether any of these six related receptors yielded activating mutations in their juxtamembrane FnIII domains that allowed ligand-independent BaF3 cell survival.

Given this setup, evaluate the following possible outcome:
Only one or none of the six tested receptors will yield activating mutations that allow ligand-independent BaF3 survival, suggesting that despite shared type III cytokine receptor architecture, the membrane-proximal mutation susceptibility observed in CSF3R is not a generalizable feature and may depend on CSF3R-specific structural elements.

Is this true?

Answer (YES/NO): NO